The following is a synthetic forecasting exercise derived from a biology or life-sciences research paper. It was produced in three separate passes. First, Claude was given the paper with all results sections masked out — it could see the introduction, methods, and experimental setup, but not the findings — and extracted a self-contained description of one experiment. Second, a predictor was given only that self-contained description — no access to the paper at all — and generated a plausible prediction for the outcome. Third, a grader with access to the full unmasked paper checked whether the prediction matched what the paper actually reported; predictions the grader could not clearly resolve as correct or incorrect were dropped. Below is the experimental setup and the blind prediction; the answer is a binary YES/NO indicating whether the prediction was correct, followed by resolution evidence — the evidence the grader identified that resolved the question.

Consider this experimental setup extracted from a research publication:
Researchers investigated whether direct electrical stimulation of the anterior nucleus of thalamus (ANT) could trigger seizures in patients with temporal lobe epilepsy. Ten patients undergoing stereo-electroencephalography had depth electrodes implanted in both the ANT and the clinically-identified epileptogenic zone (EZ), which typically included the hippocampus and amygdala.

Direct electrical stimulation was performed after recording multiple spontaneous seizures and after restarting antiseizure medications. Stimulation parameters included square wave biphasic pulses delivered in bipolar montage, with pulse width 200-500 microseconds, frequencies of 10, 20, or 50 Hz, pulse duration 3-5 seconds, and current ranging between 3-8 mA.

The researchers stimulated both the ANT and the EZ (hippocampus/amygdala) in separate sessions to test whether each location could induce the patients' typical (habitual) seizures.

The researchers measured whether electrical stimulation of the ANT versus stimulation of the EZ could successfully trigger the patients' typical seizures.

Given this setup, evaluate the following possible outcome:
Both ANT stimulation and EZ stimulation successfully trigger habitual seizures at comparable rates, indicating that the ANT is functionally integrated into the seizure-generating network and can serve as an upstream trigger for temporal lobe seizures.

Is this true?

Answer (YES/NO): NO